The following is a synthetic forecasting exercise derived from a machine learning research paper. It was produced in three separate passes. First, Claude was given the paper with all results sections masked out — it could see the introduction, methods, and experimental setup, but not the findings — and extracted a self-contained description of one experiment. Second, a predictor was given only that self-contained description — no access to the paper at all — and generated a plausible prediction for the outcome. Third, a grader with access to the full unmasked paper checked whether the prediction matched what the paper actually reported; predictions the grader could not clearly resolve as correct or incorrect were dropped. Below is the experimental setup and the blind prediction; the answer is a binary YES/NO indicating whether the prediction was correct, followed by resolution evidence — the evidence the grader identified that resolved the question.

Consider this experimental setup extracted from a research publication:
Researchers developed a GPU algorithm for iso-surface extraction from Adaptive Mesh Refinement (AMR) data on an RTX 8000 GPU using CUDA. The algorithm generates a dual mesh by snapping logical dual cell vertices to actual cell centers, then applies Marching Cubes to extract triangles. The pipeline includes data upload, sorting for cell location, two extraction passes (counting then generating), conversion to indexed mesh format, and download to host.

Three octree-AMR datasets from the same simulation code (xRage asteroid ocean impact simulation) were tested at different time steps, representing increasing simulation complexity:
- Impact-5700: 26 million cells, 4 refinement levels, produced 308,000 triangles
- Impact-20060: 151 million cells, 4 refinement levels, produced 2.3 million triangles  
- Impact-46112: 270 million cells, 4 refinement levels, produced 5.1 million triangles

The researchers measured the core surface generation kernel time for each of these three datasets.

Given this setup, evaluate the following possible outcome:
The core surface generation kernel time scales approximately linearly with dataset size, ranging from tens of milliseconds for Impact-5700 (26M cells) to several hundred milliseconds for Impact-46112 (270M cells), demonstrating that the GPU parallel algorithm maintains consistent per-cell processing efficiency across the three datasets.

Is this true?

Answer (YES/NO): NO